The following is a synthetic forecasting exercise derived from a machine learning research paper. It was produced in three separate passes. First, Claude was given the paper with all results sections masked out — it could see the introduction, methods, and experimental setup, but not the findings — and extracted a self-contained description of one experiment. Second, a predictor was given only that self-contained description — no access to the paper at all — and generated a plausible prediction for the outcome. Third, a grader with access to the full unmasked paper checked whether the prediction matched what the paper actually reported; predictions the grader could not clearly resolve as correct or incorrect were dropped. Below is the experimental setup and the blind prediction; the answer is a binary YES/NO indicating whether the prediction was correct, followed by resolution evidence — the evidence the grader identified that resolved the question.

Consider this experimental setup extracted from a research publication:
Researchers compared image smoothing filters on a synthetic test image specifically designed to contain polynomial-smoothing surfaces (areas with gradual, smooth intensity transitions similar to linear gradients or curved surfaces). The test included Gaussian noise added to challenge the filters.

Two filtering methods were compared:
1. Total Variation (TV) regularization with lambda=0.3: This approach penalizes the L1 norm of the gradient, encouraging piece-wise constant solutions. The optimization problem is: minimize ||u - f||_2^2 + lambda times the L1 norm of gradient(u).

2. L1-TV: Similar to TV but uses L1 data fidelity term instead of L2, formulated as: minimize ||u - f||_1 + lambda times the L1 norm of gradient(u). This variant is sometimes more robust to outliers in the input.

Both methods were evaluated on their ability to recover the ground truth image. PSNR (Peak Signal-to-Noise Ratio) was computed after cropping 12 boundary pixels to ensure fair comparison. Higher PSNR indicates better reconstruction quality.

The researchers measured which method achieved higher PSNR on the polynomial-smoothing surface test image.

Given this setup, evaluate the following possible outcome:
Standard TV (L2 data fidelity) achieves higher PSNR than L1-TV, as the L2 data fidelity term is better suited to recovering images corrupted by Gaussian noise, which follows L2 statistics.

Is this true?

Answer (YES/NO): NO